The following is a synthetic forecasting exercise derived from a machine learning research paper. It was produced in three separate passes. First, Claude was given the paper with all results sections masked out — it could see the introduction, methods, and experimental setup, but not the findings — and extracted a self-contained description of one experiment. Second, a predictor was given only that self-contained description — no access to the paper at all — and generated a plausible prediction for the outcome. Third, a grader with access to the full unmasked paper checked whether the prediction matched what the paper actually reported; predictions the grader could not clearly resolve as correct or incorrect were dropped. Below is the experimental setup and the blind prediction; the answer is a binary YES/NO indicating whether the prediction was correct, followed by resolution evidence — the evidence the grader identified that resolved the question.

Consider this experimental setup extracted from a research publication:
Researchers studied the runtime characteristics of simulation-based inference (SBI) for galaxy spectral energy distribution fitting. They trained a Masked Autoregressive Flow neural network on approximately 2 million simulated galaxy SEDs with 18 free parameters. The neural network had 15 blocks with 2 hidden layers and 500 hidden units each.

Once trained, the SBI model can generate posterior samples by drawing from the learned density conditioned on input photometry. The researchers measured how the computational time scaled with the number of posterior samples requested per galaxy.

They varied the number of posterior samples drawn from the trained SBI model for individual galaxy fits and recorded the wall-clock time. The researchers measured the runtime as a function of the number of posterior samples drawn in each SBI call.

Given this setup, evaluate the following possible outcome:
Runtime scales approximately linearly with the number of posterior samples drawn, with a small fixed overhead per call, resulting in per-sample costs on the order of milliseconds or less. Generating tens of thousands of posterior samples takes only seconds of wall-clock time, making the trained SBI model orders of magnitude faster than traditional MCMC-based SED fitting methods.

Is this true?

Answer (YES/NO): NO